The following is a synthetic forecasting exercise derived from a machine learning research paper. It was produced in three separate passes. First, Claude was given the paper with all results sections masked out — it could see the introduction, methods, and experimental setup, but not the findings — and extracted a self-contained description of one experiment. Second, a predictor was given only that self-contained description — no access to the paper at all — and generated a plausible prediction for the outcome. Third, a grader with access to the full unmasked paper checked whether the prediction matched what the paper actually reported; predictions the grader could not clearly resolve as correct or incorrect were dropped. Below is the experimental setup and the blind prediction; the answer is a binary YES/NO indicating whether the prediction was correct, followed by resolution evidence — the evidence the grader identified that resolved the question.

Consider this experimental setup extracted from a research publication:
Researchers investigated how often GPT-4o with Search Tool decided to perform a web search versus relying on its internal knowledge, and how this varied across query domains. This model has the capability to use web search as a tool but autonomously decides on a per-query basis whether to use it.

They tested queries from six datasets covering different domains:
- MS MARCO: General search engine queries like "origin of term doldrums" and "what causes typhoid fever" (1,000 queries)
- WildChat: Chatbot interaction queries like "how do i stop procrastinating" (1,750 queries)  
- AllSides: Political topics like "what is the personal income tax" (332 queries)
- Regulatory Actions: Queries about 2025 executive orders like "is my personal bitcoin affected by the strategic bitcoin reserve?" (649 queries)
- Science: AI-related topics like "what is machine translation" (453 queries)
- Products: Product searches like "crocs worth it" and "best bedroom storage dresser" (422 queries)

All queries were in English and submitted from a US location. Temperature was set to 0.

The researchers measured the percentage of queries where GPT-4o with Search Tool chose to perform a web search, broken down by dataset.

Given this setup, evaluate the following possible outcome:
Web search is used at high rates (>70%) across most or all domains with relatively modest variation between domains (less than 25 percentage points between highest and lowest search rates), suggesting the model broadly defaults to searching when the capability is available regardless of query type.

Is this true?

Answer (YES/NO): NO